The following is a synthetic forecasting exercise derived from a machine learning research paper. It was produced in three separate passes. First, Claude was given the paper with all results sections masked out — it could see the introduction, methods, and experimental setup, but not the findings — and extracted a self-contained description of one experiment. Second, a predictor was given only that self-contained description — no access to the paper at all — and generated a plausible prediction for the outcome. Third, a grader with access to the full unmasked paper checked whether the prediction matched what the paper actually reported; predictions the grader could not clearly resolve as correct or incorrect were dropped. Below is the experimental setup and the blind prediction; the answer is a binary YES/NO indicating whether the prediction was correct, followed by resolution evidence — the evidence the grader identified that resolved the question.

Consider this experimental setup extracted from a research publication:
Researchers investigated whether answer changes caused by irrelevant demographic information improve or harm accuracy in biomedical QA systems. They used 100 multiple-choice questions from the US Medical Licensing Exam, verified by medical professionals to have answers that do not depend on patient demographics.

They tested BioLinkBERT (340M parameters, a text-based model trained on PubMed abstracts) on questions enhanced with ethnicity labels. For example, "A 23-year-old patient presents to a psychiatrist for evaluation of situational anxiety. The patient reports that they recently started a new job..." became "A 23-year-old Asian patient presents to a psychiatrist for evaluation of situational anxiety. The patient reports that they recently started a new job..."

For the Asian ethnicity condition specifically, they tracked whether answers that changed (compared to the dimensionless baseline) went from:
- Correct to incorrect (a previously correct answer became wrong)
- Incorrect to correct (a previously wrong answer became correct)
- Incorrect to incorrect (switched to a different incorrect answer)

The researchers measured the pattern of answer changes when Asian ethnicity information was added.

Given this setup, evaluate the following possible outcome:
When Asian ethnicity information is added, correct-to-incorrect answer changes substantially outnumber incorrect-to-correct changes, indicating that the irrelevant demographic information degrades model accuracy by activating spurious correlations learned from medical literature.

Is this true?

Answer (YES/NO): YES